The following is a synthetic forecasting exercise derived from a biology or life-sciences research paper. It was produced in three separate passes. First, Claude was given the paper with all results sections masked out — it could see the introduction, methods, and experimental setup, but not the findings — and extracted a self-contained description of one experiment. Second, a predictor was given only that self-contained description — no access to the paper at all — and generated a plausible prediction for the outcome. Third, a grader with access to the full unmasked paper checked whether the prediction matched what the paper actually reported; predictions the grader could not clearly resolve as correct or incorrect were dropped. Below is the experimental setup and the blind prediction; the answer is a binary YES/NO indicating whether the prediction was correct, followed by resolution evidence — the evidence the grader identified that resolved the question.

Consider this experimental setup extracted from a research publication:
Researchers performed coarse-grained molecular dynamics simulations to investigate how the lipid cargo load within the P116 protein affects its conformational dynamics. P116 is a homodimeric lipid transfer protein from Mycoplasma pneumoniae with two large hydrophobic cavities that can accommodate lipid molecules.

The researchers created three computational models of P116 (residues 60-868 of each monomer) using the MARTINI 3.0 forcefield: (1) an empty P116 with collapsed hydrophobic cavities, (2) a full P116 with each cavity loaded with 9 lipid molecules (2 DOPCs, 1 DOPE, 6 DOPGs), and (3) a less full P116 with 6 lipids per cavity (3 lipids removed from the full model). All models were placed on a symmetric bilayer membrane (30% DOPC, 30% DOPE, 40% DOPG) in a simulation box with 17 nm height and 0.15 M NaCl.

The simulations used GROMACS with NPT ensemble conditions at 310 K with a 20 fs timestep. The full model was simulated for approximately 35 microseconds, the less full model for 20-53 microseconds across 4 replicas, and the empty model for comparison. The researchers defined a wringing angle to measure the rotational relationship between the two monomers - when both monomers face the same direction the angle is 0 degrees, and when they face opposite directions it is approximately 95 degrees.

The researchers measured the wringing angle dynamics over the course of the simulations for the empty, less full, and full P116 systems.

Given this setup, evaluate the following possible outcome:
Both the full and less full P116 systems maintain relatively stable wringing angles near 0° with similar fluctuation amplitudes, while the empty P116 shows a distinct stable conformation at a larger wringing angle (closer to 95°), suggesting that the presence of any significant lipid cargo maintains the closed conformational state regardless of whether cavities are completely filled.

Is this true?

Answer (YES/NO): NO